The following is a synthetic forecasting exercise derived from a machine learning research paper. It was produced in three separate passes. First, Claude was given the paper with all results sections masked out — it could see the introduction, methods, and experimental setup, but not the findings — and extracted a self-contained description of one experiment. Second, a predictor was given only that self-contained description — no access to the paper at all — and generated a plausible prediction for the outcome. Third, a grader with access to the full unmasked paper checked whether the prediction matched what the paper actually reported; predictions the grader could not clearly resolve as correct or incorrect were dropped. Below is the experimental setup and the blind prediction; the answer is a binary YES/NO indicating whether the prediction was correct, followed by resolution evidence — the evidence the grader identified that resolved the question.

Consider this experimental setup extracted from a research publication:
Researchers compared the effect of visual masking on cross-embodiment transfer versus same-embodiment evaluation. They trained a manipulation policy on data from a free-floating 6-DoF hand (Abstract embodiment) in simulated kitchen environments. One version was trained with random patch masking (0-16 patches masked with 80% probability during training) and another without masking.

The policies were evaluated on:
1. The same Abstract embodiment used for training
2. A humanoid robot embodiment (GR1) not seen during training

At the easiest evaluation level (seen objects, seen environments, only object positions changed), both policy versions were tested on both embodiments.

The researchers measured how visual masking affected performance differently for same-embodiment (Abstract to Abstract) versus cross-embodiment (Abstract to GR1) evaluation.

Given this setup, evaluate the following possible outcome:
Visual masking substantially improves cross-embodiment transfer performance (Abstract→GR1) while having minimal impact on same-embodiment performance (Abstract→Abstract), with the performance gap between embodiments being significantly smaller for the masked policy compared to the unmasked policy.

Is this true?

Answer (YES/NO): NO